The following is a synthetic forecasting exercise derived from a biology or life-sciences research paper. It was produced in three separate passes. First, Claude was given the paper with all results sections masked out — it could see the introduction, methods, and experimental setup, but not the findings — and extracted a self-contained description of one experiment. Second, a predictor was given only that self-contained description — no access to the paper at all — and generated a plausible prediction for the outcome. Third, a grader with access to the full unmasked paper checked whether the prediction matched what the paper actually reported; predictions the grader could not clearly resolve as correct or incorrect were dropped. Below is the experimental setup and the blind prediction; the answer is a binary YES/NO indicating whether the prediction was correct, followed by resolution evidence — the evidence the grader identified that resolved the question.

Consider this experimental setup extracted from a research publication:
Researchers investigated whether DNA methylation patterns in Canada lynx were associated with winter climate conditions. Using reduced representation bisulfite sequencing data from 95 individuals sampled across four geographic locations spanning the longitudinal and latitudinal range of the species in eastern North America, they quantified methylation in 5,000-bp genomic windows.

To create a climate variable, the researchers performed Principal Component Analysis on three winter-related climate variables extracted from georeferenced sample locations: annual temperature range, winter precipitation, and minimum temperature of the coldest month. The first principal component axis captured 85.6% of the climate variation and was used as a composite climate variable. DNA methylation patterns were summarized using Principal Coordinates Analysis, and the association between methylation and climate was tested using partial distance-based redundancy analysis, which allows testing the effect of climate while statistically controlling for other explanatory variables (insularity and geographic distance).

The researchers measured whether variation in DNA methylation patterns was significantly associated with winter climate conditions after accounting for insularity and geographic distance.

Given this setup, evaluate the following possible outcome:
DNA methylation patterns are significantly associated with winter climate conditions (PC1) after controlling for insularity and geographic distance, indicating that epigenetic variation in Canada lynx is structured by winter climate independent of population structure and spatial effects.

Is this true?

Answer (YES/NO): YES